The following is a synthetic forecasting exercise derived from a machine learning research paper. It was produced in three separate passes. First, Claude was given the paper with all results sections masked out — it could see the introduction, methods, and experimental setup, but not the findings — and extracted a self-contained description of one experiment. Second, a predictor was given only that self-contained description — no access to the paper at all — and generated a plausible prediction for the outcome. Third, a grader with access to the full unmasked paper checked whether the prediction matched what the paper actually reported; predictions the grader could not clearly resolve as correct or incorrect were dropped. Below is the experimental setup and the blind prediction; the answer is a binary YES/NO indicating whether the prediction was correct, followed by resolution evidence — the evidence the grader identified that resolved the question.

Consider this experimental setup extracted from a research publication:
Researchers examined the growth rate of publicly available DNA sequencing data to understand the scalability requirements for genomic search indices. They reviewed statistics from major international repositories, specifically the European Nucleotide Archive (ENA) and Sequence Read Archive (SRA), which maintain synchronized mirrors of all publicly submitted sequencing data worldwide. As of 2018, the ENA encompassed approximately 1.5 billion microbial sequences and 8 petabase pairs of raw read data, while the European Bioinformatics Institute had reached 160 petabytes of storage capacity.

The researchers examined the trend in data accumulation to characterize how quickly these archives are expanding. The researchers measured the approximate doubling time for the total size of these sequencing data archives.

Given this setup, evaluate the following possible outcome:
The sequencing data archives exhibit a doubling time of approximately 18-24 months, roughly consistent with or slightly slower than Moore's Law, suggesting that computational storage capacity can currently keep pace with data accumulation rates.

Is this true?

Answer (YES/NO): YES